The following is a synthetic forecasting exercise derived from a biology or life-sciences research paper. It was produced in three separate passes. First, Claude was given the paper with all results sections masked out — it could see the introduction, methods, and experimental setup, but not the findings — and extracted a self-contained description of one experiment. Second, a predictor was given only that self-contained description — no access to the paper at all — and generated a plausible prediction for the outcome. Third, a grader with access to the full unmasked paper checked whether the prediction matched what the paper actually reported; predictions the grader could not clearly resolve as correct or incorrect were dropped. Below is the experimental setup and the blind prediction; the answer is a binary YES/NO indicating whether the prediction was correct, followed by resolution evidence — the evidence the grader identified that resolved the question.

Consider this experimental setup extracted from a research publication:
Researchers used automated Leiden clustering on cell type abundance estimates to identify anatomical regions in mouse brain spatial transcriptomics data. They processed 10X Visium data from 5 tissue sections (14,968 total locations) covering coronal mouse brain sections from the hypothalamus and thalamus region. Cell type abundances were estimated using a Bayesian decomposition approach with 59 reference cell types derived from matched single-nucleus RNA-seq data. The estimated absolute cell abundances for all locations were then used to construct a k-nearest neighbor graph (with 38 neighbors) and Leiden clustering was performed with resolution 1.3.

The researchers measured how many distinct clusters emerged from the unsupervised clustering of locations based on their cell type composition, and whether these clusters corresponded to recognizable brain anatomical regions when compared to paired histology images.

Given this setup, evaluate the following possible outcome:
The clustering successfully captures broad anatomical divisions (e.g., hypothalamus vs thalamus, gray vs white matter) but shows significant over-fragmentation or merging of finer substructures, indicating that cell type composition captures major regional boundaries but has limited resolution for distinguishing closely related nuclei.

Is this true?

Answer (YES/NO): NO